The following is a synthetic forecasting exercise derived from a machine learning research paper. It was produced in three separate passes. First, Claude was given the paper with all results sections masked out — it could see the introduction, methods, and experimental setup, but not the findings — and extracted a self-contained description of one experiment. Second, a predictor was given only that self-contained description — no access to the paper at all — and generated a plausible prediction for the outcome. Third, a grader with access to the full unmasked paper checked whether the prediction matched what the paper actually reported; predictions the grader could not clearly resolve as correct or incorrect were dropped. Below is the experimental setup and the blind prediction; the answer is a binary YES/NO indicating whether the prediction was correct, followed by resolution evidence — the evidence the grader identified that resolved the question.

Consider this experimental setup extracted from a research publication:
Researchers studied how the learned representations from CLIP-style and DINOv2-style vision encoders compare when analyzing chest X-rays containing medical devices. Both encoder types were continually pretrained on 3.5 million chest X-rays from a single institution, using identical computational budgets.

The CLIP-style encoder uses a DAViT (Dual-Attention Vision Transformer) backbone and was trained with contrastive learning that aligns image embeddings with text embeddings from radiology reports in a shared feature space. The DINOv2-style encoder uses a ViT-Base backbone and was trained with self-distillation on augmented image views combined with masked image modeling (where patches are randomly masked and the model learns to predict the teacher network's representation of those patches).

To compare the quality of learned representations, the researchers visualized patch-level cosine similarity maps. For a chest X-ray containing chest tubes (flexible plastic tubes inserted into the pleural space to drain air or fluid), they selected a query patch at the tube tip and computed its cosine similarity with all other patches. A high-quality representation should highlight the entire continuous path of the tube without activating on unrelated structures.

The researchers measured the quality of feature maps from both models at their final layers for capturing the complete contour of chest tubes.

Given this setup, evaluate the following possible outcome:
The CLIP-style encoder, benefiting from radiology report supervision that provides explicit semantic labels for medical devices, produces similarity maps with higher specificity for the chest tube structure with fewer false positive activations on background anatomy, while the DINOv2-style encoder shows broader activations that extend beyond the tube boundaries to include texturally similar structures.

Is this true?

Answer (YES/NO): NO